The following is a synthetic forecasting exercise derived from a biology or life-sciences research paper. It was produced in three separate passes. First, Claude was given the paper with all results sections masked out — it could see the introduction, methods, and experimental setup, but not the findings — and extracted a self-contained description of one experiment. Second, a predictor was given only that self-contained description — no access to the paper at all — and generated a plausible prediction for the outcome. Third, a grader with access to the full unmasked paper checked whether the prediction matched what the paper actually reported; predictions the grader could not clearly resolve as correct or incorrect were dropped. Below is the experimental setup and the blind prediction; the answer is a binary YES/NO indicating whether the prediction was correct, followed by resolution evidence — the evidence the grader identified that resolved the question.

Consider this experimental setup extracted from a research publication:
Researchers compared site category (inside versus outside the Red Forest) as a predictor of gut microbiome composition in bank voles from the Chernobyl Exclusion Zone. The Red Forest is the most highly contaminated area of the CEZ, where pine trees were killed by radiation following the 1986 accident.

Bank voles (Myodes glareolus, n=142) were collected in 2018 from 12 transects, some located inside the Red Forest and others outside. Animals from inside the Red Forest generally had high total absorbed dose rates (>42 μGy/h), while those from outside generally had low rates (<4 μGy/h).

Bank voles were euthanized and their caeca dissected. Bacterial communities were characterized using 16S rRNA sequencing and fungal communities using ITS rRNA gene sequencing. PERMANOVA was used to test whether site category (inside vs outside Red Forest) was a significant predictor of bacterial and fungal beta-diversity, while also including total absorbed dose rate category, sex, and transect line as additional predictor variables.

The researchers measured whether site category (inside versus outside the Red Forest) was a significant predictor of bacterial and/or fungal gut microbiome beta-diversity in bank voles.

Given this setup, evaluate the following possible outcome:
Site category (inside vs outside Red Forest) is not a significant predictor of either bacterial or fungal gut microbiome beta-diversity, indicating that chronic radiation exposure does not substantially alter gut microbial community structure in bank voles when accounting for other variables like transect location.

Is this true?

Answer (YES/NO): NO